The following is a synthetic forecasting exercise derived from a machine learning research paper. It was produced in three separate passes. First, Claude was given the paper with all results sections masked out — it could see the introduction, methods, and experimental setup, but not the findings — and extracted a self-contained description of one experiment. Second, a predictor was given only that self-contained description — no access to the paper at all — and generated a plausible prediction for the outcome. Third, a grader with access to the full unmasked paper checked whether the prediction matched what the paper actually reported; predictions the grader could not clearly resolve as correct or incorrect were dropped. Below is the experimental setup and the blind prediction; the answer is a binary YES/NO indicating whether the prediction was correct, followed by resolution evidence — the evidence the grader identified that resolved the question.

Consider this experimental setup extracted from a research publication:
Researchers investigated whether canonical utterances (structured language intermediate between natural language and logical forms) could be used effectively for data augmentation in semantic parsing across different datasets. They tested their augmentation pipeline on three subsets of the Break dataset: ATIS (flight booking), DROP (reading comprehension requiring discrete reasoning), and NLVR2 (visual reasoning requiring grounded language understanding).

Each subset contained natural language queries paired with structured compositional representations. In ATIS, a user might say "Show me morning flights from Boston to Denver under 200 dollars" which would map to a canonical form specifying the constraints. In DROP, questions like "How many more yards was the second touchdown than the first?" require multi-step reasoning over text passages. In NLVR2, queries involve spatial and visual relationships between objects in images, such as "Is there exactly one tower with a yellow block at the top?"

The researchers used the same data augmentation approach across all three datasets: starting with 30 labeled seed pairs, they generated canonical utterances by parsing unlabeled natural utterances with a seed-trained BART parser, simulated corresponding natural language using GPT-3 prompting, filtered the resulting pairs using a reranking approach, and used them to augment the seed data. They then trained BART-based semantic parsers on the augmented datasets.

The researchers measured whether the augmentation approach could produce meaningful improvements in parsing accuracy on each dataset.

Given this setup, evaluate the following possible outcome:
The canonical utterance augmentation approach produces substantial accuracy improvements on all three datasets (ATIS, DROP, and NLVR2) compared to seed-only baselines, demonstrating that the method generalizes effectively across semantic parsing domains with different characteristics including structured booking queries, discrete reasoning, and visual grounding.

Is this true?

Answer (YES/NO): NO